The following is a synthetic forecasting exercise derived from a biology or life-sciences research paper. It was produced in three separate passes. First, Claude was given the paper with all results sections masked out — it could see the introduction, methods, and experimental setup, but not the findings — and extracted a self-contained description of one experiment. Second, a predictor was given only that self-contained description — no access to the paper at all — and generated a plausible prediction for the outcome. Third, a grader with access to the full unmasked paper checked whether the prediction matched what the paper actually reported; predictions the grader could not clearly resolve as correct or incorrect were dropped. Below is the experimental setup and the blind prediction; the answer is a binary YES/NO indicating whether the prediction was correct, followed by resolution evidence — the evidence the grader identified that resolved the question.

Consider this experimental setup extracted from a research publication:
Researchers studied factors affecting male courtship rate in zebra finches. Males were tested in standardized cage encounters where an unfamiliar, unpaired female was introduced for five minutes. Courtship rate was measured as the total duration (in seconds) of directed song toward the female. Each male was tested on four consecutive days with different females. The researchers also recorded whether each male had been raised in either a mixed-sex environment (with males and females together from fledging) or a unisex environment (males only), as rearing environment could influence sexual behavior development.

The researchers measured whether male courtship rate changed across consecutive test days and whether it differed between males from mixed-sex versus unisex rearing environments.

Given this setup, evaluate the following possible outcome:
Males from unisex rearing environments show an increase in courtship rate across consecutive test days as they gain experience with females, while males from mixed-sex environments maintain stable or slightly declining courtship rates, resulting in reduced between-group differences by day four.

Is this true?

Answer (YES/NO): NO